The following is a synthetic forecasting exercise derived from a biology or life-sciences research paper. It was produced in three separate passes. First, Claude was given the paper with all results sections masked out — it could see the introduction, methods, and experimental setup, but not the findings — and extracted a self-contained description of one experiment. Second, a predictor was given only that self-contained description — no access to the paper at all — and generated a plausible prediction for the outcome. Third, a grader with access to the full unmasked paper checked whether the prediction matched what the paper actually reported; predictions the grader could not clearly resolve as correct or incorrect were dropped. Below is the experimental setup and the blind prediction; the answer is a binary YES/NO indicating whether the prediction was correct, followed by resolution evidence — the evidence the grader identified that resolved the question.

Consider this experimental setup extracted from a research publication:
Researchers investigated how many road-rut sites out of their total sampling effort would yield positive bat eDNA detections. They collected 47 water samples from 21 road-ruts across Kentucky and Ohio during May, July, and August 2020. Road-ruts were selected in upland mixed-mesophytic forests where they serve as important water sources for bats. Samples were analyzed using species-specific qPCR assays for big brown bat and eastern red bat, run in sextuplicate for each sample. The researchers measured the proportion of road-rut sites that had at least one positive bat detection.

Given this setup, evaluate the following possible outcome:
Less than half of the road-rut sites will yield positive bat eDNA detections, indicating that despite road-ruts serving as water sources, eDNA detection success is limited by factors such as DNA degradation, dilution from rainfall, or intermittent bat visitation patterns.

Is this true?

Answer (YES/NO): YES